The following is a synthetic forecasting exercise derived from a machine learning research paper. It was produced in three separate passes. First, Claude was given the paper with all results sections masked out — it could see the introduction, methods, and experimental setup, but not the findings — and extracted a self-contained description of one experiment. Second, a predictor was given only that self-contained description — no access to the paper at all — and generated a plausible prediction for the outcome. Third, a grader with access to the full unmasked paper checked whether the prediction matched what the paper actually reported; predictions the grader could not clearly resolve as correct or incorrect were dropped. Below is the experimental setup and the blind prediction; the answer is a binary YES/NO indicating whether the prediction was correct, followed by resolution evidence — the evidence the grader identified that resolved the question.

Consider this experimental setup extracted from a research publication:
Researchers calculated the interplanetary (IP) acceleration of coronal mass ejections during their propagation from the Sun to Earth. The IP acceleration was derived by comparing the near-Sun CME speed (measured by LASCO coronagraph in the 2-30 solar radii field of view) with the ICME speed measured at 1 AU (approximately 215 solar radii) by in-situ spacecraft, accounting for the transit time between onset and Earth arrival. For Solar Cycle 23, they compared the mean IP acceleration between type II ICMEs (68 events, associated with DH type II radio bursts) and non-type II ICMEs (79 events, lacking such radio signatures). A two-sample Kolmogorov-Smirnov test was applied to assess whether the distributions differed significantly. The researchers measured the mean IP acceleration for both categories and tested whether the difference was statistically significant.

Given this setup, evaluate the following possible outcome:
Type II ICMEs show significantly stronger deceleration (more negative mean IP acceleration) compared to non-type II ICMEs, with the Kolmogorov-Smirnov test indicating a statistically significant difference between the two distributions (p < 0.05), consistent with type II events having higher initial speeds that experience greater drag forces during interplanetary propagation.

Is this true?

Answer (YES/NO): YES